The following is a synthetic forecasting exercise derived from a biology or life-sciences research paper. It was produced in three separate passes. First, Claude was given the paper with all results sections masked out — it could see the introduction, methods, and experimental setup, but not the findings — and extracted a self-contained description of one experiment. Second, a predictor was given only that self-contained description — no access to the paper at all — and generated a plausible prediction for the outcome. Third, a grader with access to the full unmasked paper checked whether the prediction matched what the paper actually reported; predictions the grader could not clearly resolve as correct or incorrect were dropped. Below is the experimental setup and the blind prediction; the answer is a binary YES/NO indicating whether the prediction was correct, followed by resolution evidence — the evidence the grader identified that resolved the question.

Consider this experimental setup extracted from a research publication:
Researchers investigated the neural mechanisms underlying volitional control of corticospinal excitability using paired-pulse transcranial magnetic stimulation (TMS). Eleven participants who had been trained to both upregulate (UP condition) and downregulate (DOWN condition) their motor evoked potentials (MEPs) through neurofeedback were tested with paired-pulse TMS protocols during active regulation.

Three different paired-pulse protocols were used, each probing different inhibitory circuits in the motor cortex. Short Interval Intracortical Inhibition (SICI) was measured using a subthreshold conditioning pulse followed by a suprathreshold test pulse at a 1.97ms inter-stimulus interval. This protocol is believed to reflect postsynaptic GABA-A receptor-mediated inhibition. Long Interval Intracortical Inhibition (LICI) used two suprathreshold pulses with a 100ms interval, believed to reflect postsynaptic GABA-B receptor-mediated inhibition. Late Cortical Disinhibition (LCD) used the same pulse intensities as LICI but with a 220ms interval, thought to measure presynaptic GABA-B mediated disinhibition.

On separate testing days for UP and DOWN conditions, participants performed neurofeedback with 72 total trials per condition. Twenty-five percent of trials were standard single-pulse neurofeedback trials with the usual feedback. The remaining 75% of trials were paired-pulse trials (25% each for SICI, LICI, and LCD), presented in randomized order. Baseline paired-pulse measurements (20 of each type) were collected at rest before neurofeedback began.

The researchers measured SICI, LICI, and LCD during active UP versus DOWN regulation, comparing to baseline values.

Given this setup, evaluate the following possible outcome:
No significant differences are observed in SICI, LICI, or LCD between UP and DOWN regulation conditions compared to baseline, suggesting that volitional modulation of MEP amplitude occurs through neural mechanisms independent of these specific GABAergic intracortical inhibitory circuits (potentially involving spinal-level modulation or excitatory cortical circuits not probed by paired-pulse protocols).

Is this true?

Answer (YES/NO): NO